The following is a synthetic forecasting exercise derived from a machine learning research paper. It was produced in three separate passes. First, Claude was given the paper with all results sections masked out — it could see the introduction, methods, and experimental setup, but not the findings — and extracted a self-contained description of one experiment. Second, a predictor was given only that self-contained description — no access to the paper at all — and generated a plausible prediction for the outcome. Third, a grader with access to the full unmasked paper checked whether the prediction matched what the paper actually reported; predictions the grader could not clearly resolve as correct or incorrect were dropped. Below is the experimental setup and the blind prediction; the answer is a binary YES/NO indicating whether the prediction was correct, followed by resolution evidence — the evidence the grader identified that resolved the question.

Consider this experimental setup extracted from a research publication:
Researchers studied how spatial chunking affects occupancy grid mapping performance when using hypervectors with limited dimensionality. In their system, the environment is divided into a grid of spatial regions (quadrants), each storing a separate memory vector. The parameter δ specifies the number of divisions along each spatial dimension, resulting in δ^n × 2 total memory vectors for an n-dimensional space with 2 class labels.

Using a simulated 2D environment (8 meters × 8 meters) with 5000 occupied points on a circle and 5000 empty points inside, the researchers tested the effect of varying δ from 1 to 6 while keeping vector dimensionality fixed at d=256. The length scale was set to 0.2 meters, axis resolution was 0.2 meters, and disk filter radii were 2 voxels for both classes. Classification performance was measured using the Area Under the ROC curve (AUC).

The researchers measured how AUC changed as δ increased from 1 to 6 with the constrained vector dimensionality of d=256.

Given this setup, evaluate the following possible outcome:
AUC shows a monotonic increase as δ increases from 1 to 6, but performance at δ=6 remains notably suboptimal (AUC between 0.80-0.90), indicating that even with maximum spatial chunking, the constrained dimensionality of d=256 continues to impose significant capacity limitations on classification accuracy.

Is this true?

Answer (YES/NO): NO